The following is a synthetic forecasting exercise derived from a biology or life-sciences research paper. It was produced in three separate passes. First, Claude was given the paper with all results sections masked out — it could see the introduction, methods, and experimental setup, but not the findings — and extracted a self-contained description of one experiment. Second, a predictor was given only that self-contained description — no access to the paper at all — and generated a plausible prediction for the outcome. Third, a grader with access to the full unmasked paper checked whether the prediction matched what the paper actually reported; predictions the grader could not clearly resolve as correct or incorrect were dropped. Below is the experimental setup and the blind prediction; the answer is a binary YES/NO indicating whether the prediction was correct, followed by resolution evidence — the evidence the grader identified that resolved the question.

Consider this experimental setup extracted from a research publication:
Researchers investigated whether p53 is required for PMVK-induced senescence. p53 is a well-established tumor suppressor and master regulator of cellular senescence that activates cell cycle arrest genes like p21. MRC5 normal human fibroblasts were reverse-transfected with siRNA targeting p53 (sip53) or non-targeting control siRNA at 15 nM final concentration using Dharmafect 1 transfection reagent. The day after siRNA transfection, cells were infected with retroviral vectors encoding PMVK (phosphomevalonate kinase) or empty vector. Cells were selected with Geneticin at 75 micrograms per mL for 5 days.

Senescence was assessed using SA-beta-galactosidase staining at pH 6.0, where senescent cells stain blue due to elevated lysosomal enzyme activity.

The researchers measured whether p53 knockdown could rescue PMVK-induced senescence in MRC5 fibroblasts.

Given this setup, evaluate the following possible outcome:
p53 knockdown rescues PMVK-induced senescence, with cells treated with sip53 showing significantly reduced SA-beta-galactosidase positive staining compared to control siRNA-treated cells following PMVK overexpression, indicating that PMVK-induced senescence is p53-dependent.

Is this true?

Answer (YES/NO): YES